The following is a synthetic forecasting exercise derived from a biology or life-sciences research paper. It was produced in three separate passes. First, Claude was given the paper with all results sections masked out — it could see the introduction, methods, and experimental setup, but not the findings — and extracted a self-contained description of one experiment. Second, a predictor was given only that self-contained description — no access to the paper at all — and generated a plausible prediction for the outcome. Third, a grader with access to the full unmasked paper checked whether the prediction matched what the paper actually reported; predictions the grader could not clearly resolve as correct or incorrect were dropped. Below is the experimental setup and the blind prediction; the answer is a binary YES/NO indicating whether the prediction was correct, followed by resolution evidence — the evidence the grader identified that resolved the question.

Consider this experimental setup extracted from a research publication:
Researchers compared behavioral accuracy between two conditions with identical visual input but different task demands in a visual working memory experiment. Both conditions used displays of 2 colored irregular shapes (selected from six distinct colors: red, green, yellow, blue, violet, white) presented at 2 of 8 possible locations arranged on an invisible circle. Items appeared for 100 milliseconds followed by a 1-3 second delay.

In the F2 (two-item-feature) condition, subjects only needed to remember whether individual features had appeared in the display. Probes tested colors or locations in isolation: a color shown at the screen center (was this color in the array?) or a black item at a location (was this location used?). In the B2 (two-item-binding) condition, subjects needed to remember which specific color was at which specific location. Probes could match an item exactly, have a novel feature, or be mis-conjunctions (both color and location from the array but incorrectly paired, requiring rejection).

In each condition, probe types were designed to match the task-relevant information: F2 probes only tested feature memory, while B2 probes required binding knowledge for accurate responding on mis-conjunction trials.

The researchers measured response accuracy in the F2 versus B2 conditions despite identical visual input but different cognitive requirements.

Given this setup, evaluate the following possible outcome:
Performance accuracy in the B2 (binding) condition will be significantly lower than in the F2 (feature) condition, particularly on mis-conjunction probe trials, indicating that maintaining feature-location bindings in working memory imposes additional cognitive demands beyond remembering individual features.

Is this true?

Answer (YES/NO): NO